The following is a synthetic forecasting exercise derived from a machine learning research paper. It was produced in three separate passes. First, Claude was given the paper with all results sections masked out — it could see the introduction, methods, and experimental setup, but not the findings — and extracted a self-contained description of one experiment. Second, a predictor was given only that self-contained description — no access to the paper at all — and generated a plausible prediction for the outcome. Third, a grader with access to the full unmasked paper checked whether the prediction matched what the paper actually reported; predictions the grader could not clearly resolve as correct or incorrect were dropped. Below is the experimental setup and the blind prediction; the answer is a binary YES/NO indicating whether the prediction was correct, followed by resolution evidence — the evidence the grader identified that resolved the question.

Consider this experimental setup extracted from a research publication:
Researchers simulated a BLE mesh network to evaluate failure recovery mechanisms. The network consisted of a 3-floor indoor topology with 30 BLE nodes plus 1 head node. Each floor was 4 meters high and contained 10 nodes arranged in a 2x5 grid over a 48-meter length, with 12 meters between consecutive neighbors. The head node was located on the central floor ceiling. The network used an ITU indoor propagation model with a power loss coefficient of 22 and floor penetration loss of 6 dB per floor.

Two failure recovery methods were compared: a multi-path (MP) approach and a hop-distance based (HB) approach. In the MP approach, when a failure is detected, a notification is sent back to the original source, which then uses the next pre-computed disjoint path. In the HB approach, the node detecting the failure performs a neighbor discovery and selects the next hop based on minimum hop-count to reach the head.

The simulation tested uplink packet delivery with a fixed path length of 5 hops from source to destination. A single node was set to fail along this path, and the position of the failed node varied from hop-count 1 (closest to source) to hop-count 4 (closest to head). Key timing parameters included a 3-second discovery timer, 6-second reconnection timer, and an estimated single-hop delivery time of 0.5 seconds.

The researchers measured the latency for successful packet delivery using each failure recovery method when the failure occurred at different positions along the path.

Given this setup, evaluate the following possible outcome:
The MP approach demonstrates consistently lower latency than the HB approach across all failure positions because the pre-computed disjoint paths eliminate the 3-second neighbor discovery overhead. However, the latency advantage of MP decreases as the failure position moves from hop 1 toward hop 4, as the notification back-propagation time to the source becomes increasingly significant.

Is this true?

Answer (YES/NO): NO